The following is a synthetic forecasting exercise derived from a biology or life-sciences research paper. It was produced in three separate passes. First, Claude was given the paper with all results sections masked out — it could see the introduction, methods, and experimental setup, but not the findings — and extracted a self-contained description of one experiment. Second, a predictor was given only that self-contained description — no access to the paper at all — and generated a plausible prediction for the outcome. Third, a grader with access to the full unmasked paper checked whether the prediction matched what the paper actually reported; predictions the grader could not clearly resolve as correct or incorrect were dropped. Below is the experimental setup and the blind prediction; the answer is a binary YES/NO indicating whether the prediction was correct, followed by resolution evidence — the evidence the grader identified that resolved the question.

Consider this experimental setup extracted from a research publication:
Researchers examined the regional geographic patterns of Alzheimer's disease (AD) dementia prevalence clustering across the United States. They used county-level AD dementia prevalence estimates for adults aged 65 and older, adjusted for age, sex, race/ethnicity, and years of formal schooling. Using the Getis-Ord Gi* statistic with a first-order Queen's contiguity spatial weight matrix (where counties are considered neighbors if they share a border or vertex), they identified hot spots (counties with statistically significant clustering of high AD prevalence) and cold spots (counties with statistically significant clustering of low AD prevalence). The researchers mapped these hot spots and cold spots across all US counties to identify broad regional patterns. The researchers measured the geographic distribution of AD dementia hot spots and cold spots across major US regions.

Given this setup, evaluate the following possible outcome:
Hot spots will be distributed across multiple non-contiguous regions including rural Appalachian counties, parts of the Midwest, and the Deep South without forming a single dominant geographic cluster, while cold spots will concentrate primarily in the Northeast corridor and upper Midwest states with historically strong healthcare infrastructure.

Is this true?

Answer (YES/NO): NO